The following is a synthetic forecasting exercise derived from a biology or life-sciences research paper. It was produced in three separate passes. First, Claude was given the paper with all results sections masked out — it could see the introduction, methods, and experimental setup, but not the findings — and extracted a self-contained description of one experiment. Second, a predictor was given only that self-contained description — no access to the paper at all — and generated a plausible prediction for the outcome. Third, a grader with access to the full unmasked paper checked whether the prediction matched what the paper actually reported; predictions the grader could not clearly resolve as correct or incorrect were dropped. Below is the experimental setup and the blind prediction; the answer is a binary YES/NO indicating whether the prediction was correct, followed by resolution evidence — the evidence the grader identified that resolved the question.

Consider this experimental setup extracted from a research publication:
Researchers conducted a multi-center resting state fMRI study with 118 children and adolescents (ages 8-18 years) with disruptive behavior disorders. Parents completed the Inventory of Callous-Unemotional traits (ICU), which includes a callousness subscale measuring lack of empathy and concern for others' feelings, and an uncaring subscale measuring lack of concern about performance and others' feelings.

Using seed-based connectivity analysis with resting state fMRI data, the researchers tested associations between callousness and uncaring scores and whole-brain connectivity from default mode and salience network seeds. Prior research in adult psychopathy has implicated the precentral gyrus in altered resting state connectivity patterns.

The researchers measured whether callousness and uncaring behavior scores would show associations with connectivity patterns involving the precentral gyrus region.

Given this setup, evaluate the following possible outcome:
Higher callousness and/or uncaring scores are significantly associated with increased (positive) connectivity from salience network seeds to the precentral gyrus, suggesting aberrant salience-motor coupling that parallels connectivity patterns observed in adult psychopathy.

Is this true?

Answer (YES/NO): YES